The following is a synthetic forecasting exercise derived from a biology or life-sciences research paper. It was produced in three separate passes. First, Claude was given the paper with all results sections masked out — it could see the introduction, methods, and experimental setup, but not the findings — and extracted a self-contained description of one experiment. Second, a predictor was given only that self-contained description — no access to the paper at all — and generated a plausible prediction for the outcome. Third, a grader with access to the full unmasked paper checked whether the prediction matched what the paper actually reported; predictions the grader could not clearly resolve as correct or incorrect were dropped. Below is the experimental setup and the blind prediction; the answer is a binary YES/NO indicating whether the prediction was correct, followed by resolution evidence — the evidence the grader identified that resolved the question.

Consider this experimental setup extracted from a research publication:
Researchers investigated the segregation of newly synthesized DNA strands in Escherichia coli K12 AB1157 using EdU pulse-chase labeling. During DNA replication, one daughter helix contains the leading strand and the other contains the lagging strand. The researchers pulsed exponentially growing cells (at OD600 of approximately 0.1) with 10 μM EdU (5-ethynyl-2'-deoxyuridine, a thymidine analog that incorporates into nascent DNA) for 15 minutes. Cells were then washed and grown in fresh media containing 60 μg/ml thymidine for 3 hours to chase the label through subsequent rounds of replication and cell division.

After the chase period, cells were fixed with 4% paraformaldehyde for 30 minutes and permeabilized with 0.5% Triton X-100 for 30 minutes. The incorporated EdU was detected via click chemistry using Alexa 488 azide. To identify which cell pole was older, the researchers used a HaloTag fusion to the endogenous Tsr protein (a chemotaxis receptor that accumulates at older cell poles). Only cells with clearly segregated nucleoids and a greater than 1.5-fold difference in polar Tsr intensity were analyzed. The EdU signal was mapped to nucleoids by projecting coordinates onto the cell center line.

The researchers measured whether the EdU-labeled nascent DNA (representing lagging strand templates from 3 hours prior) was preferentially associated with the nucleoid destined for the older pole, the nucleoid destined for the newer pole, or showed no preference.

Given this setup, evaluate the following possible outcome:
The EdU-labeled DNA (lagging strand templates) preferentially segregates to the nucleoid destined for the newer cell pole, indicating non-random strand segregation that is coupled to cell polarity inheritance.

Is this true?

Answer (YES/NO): YES